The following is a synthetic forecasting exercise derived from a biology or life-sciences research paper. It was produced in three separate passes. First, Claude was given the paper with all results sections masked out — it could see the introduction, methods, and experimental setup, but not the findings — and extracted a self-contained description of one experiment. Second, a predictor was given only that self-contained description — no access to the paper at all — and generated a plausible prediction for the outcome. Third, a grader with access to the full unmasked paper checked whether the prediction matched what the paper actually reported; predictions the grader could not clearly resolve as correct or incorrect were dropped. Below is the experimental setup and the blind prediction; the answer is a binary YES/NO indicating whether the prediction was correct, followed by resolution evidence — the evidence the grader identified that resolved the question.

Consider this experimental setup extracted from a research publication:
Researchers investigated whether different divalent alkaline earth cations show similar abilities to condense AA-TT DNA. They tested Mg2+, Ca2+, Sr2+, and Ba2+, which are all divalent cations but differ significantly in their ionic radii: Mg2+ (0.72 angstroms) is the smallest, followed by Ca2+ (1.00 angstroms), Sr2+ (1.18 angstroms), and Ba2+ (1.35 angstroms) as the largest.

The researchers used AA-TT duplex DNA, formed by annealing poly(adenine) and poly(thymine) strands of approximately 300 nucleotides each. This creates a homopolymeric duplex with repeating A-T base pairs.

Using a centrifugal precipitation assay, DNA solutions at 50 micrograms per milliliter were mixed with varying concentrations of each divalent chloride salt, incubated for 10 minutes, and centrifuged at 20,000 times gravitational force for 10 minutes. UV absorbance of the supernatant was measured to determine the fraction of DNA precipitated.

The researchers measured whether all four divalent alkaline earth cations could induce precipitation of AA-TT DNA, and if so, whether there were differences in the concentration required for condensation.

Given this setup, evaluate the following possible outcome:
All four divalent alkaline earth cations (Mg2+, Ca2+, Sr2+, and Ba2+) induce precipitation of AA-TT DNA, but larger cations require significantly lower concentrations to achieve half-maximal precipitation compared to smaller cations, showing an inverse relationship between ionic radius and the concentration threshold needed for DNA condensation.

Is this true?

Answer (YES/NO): NO